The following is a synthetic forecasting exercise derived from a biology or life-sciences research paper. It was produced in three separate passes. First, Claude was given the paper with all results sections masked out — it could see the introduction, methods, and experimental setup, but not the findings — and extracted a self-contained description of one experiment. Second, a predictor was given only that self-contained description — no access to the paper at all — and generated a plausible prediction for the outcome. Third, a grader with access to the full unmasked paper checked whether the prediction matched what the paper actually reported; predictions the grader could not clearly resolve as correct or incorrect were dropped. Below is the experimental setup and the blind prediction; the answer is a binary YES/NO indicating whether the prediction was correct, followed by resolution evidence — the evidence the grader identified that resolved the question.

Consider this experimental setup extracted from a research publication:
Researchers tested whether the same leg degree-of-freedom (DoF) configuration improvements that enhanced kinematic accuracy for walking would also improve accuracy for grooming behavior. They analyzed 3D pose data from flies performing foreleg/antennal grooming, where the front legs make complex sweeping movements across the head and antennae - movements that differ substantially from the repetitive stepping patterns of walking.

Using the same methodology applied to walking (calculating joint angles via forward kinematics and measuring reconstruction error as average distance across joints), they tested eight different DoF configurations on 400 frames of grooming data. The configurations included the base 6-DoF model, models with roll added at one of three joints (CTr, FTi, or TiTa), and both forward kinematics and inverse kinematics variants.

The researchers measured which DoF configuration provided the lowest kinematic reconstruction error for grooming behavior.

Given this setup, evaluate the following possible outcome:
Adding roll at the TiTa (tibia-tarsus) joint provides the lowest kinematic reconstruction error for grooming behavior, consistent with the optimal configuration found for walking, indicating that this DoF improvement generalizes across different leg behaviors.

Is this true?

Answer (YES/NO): NO